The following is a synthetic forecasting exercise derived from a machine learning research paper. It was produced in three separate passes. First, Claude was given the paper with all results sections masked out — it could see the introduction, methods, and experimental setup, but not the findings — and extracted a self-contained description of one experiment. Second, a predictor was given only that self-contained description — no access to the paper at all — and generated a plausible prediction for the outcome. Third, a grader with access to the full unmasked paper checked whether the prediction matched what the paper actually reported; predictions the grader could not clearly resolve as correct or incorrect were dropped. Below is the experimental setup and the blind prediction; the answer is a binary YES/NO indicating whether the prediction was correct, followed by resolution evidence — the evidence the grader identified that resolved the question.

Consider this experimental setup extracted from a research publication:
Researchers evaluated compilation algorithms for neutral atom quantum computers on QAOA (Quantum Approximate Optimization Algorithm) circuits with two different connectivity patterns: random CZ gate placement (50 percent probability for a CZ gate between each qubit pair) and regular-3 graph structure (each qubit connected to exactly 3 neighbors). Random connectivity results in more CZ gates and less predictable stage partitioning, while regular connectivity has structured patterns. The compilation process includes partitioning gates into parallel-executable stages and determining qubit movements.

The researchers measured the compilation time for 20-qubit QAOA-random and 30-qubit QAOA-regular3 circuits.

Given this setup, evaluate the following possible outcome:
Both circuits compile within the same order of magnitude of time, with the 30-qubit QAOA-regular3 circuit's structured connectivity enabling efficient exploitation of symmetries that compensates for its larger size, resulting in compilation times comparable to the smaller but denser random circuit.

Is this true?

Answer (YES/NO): NO